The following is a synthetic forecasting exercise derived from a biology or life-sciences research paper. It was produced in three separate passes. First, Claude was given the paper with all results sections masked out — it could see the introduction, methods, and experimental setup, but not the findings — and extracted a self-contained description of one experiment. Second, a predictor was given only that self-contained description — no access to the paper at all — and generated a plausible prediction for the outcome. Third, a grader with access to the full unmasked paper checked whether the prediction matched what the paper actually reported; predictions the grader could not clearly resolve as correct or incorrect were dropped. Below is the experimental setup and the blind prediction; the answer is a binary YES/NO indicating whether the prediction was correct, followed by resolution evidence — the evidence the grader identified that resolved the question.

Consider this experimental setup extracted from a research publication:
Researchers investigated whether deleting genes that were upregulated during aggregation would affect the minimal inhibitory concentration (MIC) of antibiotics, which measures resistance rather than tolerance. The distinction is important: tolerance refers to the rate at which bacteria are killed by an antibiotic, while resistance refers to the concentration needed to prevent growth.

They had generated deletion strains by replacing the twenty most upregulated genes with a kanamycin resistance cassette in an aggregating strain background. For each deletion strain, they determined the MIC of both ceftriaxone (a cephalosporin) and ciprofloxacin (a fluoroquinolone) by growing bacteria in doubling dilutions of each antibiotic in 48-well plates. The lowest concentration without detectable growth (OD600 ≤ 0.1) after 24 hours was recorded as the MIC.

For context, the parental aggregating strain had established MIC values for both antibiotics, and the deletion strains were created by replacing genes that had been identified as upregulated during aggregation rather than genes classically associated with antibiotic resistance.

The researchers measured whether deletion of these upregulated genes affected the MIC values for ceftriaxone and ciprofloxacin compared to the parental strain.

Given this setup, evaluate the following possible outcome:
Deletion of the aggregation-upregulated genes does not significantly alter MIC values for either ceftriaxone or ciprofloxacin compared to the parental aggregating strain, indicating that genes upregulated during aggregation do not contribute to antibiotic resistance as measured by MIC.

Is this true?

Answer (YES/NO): NO